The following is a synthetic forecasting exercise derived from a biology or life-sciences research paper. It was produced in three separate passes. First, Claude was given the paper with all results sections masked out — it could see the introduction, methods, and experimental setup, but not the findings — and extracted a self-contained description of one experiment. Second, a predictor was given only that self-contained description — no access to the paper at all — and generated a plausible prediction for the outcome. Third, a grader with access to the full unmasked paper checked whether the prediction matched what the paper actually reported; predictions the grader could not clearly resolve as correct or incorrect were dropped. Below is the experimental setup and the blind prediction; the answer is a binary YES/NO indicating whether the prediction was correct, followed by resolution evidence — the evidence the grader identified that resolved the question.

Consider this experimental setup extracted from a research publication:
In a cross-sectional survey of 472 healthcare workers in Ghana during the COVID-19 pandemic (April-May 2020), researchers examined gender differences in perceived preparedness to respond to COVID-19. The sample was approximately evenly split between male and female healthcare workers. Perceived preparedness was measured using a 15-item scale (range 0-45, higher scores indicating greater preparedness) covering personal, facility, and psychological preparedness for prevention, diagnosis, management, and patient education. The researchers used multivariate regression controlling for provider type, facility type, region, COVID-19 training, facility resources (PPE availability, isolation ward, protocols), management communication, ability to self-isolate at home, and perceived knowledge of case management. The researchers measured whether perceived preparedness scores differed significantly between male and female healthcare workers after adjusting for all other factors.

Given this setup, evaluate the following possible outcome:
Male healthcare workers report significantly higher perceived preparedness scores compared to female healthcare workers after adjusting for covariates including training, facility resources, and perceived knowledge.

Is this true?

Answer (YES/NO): YES